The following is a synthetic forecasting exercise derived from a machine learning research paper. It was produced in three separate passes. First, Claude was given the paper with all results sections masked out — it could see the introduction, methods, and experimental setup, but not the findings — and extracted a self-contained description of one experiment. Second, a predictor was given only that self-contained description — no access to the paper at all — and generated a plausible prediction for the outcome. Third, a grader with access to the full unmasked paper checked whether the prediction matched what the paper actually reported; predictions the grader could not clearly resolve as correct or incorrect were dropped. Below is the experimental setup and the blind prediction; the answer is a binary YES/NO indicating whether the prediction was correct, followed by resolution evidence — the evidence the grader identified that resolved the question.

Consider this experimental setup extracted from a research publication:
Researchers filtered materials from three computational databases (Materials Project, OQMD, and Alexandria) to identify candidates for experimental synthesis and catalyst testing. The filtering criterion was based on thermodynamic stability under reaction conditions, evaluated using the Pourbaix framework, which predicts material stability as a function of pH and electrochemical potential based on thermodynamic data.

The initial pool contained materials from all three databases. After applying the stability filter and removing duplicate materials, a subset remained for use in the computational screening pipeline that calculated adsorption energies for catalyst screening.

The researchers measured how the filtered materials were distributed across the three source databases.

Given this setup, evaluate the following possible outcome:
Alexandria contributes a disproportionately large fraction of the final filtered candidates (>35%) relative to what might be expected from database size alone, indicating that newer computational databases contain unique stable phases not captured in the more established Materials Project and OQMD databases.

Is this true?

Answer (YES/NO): YES